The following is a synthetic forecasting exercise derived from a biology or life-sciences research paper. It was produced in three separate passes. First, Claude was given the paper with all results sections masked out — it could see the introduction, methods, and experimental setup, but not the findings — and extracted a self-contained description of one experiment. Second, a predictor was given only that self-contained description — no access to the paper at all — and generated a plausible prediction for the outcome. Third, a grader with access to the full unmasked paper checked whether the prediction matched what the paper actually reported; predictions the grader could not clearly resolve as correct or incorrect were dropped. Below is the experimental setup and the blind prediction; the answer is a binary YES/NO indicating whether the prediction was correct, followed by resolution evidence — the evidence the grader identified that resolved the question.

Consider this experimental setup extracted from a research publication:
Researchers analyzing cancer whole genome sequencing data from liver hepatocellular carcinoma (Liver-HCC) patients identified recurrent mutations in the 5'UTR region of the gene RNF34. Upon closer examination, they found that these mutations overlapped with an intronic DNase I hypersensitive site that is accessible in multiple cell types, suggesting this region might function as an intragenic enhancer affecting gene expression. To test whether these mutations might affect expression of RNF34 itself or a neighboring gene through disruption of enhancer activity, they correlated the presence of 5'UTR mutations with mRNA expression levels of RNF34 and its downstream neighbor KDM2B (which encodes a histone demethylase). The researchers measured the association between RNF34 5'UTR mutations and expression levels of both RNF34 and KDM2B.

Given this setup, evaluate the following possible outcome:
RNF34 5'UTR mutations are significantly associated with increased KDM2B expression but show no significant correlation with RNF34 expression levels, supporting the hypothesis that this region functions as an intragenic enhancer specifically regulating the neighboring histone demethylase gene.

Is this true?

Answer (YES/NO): YES